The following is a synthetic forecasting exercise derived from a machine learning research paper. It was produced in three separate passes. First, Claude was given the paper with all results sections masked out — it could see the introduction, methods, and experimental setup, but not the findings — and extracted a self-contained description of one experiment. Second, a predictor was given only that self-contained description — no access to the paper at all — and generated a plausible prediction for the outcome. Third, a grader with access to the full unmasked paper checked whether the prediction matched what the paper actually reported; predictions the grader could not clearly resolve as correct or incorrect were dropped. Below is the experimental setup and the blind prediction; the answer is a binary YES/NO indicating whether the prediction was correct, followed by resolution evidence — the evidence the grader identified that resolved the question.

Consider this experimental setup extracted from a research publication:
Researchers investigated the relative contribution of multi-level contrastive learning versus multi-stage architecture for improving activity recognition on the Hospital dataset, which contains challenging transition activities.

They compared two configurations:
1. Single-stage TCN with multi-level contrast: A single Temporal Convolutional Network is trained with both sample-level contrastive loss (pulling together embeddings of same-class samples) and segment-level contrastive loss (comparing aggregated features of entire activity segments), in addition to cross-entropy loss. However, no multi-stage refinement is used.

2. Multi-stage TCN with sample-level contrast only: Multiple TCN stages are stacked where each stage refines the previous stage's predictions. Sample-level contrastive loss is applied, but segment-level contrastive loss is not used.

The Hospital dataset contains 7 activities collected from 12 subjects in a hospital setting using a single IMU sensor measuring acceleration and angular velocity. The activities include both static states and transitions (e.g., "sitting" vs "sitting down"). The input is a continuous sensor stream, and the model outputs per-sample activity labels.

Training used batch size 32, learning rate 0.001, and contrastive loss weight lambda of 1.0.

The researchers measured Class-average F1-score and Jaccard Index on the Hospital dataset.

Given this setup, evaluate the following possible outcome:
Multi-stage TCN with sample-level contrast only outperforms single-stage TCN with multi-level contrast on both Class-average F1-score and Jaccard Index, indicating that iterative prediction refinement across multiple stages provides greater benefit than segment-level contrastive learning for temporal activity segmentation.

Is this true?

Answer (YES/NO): YES